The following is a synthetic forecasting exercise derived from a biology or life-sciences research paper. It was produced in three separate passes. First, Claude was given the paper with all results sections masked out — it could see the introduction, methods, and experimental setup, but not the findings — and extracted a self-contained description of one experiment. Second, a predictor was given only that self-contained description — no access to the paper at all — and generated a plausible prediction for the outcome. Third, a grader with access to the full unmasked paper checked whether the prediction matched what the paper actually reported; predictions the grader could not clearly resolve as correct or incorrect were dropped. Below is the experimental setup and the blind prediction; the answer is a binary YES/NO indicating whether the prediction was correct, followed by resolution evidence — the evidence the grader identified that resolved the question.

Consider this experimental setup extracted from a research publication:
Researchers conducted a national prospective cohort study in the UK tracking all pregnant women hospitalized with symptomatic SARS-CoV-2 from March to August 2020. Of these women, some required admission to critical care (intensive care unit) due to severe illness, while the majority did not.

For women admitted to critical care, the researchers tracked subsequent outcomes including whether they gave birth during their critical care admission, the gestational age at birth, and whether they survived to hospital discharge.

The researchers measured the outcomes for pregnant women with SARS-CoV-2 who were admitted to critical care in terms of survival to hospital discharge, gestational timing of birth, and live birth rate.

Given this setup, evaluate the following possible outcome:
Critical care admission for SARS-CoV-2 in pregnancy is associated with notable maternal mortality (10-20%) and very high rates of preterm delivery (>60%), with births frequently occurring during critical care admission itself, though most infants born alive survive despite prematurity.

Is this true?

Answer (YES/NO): NO